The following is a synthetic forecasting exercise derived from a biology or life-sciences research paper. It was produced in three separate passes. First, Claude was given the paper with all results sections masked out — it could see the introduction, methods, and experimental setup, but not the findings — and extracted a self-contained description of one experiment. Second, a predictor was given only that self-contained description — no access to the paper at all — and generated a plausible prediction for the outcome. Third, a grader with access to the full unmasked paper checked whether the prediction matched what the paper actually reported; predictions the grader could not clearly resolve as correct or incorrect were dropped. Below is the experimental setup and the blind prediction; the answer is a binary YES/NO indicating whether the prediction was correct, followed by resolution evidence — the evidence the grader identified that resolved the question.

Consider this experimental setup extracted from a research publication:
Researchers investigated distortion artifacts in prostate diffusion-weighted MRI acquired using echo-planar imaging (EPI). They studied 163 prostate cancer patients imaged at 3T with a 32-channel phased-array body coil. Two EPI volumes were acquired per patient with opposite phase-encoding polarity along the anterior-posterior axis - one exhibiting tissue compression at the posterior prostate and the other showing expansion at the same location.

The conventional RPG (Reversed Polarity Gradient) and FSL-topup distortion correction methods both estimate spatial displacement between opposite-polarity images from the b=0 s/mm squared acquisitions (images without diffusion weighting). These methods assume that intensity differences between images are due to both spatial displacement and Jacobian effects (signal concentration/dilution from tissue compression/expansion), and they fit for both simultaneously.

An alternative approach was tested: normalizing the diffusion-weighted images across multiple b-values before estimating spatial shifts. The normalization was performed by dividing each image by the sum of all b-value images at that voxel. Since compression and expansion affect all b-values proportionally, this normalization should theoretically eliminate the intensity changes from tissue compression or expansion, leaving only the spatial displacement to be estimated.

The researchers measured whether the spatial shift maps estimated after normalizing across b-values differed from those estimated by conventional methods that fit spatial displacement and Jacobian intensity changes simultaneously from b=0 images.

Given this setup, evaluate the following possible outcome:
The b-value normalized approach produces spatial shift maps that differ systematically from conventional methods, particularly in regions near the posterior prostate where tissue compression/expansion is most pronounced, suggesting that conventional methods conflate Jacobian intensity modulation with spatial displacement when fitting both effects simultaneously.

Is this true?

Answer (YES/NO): YES